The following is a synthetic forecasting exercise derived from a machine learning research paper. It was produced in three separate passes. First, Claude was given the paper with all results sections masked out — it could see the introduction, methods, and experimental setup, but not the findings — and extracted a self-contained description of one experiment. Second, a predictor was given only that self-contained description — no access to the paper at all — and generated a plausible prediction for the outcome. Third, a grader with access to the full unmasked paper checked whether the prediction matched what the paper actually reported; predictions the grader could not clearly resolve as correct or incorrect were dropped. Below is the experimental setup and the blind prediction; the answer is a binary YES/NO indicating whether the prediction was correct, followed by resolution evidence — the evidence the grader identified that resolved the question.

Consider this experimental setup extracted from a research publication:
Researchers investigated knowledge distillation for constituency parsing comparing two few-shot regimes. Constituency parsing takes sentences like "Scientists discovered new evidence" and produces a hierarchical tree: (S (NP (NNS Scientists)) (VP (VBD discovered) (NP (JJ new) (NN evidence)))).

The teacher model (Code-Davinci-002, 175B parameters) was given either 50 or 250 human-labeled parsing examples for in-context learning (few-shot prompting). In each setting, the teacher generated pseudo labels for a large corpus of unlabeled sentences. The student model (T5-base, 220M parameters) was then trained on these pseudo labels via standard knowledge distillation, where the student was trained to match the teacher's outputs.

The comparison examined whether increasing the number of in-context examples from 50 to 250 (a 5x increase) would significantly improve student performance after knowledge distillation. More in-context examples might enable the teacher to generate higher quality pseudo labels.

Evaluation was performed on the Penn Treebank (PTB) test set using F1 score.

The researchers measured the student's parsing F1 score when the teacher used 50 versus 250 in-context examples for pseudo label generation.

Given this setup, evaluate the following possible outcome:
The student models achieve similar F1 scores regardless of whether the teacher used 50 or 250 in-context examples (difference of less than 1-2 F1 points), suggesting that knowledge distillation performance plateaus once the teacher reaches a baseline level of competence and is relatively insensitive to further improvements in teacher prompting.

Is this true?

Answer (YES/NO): YES